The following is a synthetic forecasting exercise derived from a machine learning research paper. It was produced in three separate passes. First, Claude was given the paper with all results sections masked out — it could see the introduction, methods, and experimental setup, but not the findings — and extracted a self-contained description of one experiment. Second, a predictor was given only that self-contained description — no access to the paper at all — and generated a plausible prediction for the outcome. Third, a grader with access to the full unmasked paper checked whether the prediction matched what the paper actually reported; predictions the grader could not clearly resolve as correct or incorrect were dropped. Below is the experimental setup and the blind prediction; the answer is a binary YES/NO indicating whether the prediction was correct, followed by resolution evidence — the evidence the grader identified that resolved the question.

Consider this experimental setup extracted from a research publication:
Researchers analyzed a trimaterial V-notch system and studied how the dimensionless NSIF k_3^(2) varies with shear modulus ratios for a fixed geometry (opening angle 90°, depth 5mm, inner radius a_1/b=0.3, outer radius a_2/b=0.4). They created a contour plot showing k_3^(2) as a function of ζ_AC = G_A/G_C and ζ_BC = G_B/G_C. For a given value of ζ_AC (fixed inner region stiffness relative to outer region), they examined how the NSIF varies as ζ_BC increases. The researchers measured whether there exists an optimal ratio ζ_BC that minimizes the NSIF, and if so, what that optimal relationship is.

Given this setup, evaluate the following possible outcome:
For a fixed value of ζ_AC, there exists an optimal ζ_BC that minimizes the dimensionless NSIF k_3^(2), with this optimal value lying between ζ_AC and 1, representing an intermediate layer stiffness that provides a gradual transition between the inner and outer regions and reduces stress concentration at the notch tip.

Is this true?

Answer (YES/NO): YES